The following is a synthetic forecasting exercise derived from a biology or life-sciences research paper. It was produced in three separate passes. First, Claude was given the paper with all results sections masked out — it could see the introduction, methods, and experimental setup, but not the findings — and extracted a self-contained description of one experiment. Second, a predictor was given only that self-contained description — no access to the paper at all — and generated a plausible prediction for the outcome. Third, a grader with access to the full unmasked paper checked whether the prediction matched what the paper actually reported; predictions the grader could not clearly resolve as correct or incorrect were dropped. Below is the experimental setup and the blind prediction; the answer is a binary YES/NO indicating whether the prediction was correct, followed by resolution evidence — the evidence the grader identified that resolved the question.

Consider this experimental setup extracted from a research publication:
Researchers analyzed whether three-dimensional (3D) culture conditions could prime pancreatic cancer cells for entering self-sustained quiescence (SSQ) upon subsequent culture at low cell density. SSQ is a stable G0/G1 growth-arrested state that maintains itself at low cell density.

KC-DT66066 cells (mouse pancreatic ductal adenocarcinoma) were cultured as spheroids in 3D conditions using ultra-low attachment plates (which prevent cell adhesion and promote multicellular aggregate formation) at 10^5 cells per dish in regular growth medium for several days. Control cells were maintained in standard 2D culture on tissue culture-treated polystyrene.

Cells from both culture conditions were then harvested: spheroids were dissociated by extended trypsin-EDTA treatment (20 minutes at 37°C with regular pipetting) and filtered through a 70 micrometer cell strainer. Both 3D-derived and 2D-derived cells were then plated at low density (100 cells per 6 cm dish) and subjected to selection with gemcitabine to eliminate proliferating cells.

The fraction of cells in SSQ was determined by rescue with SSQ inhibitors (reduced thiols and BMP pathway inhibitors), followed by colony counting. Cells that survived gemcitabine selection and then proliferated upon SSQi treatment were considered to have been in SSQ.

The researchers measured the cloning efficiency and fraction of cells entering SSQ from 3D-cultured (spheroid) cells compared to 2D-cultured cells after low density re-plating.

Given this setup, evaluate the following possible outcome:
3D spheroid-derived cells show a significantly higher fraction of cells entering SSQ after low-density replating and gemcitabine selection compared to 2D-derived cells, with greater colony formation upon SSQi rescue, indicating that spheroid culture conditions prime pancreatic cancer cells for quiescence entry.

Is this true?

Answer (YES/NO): YES